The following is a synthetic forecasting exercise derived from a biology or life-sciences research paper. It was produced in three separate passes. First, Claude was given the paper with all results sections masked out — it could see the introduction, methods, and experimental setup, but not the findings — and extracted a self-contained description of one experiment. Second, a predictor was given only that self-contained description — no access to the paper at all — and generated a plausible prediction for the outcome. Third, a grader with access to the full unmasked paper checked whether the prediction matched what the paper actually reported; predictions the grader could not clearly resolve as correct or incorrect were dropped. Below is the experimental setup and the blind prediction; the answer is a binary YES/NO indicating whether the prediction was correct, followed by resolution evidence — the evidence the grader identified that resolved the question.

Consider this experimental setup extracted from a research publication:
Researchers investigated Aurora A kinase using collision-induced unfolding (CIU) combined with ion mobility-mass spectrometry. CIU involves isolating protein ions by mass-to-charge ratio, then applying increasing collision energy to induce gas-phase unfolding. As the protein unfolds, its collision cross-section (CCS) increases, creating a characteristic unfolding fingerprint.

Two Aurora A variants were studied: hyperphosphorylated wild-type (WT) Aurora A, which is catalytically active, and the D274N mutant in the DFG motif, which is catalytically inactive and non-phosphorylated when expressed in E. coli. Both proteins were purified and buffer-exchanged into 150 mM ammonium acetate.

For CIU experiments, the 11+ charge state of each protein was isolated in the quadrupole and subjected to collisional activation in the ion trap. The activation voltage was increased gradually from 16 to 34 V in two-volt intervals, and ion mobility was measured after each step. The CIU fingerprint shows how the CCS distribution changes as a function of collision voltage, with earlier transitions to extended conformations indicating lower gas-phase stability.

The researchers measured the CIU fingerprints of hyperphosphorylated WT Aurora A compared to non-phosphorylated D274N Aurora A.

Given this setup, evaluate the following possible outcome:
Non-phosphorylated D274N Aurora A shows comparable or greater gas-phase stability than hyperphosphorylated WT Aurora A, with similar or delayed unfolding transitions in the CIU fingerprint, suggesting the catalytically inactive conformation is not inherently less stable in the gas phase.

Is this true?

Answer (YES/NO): YES